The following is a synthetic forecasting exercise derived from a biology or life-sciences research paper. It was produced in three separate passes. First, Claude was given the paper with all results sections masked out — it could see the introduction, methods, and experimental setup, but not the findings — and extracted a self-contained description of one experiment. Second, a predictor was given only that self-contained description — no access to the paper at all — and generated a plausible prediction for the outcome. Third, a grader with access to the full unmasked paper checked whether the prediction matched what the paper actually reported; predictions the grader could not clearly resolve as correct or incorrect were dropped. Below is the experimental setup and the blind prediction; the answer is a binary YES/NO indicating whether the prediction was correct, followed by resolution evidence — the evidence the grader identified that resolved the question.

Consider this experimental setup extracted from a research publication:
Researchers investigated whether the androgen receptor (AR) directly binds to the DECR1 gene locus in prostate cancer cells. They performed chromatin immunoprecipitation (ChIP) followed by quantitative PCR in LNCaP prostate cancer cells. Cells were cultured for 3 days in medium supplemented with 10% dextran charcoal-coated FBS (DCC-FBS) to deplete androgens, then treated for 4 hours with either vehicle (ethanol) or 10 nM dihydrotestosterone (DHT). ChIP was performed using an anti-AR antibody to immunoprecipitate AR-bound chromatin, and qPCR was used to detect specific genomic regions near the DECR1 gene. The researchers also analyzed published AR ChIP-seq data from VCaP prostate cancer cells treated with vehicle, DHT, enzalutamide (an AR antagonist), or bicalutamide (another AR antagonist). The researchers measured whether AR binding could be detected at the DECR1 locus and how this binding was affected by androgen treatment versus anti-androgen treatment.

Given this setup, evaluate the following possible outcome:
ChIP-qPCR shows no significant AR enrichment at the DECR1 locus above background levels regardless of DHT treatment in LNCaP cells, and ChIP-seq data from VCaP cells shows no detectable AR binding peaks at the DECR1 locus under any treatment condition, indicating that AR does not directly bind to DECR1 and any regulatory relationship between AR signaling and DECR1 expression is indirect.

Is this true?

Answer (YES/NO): NO